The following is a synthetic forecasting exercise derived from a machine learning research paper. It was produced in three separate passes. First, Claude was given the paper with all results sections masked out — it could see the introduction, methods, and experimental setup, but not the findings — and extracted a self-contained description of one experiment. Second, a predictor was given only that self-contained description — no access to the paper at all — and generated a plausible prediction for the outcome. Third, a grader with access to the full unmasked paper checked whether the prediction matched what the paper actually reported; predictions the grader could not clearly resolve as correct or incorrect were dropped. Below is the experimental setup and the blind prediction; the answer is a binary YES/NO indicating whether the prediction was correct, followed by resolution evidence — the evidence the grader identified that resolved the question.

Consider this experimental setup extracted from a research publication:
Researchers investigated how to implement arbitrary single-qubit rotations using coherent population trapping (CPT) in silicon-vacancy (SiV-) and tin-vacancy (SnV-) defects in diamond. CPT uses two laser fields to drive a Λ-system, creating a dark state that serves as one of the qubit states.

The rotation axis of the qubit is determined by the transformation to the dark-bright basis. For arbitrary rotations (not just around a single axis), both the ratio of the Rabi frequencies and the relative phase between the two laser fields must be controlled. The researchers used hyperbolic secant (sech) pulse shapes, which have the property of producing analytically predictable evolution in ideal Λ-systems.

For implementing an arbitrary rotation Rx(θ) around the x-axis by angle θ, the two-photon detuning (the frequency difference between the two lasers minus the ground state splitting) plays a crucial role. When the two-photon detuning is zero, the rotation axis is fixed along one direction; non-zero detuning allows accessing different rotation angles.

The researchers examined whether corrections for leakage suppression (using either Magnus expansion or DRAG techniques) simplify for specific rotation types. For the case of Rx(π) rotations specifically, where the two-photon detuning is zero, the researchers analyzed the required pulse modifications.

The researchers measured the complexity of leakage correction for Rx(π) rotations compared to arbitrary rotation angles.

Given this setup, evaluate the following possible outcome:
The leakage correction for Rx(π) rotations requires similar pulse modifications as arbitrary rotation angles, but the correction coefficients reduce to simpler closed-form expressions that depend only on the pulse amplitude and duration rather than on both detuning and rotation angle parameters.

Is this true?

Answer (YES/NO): NO